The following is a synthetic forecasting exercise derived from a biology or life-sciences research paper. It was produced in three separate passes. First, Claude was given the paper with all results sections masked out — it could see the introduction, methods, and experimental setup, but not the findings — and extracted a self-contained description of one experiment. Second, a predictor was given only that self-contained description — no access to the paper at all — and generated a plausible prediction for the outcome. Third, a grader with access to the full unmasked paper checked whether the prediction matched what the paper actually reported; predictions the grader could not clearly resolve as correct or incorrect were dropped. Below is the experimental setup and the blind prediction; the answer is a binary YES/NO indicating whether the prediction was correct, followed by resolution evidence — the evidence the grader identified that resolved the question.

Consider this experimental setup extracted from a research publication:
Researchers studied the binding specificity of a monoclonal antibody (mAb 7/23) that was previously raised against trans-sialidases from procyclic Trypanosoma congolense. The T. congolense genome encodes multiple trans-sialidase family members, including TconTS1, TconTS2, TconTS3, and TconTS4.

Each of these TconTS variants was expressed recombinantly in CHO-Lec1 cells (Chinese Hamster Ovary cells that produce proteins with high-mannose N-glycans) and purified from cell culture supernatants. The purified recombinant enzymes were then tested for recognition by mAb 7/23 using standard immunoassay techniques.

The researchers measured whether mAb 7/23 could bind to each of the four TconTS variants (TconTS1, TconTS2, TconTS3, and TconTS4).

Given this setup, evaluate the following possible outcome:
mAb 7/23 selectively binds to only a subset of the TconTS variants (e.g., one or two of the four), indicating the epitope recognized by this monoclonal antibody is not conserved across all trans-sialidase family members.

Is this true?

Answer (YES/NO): YES